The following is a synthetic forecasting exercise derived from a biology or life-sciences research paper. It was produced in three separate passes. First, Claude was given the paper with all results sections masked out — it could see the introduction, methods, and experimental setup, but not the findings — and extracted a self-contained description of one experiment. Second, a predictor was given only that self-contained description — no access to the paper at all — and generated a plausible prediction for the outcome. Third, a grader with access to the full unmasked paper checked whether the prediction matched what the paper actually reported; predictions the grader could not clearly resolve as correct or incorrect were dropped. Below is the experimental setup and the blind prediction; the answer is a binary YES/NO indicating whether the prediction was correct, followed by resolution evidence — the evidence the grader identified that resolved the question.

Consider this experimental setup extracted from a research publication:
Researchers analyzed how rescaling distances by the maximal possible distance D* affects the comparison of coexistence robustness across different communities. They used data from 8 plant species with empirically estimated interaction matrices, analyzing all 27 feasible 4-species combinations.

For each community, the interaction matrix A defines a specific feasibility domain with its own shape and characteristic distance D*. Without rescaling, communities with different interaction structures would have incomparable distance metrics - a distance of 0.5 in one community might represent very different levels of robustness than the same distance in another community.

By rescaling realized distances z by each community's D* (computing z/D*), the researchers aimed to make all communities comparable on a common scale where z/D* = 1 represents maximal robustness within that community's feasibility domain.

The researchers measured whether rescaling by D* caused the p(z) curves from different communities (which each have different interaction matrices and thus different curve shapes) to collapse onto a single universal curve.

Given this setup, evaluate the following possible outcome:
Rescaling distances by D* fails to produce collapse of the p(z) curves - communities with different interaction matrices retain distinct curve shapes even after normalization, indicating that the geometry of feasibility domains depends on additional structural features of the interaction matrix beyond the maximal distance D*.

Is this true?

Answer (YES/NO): NO